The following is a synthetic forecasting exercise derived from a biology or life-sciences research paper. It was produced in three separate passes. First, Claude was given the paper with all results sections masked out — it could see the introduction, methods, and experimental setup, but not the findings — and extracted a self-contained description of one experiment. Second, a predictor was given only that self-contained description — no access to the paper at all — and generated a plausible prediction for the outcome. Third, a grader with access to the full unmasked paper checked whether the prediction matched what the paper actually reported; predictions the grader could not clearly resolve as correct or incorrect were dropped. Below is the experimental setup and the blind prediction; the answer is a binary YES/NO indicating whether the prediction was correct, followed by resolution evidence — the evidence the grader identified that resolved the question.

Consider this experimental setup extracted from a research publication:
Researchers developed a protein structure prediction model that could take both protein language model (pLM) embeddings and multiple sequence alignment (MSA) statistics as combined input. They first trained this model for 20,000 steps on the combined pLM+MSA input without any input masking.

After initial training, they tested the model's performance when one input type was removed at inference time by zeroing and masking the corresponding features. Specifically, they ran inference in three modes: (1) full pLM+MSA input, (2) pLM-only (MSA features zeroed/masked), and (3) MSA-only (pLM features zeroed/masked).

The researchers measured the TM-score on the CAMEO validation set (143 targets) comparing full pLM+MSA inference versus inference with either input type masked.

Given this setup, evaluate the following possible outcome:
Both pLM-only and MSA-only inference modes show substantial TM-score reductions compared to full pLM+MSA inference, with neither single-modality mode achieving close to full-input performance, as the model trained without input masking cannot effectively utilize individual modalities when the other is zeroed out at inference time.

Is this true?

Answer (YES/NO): YES